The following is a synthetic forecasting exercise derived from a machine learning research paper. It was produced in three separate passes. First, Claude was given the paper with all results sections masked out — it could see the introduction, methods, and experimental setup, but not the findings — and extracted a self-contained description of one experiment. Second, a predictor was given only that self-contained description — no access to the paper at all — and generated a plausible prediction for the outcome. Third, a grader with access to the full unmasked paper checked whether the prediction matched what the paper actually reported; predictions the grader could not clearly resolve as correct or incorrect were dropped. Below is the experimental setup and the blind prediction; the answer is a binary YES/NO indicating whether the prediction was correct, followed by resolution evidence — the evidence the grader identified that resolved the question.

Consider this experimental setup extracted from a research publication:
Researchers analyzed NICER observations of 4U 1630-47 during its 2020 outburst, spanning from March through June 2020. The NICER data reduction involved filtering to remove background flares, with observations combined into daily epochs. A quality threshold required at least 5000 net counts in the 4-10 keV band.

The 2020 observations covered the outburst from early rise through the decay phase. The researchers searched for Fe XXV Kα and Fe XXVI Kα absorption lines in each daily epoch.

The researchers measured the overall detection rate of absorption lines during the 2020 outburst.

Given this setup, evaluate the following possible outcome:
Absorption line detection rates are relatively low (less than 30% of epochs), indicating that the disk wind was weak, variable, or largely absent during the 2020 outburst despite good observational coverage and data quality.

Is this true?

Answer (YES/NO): YES